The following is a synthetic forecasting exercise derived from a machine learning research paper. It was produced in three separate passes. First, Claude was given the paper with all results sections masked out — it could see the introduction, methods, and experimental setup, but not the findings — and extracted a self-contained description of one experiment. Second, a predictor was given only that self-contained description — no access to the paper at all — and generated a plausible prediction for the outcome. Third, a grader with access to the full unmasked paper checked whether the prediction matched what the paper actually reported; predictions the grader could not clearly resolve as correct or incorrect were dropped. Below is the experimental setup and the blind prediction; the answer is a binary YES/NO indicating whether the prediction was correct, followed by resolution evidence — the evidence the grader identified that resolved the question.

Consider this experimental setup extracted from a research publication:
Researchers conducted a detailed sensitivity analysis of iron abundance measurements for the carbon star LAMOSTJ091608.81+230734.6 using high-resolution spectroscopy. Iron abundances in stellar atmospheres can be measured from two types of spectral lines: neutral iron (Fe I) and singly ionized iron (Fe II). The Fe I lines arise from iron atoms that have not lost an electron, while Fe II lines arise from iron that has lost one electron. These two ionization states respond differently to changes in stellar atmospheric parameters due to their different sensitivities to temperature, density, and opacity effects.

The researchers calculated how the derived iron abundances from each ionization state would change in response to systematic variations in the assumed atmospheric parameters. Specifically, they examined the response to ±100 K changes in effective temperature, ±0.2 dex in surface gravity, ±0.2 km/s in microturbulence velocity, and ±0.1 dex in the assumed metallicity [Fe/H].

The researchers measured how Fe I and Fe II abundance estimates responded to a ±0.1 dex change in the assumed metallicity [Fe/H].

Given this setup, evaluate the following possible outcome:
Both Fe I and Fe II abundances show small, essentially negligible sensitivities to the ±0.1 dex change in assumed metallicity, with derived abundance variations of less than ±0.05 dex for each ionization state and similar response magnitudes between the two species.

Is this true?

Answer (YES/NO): NO